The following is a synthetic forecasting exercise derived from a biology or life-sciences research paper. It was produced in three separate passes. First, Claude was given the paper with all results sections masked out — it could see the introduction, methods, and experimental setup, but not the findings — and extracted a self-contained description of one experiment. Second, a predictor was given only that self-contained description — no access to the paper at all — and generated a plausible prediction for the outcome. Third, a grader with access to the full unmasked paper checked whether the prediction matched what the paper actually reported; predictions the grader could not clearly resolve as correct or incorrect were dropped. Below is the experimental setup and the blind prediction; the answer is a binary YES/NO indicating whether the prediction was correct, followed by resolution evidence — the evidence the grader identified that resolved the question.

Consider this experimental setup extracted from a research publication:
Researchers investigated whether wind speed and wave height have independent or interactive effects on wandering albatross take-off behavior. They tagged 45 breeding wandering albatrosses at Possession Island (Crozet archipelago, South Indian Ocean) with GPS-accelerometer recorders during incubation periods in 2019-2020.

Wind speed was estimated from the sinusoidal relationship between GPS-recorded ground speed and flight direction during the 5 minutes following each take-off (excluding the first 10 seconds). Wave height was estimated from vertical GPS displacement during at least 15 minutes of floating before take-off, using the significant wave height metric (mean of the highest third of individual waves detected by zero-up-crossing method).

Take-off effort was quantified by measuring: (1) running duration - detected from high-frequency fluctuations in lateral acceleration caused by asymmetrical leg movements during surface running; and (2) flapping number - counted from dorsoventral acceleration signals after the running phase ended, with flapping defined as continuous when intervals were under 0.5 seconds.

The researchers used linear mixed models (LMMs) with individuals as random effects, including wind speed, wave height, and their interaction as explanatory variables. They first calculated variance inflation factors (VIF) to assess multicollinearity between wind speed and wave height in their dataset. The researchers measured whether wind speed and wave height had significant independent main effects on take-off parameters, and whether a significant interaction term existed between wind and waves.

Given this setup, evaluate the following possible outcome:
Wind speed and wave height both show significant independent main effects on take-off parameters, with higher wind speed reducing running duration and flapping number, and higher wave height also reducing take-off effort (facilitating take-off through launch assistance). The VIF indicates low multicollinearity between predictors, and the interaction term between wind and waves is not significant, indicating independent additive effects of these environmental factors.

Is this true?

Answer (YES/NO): NO